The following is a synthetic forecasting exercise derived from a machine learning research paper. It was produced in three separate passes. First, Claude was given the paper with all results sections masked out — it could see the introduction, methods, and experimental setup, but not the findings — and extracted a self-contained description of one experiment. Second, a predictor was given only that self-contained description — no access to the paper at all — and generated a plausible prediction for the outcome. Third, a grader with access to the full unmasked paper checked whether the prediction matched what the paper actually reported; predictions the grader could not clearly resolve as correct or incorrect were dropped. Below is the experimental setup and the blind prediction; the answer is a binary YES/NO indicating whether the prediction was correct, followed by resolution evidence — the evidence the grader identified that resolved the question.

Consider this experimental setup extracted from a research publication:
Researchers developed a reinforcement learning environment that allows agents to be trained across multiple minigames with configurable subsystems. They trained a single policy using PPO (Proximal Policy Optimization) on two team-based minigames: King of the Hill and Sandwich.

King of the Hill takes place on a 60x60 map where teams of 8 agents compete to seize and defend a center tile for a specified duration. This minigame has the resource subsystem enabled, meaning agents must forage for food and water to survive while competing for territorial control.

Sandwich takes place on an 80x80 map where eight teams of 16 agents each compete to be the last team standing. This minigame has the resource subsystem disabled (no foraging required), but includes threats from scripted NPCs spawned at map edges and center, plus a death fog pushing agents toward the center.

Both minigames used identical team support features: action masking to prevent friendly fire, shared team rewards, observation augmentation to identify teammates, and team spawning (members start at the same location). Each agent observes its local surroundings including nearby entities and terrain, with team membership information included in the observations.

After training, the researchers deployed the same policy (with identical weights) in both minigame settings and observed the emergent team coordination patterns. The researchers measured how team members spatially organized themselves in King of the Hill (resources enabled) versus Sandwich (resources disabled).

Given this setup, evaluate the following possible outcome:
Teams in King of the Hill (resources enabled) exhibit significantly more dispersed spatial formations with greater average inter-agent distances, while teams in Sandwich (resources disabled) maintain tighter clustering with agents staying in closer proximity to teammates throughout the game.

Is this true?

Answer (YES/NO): YES